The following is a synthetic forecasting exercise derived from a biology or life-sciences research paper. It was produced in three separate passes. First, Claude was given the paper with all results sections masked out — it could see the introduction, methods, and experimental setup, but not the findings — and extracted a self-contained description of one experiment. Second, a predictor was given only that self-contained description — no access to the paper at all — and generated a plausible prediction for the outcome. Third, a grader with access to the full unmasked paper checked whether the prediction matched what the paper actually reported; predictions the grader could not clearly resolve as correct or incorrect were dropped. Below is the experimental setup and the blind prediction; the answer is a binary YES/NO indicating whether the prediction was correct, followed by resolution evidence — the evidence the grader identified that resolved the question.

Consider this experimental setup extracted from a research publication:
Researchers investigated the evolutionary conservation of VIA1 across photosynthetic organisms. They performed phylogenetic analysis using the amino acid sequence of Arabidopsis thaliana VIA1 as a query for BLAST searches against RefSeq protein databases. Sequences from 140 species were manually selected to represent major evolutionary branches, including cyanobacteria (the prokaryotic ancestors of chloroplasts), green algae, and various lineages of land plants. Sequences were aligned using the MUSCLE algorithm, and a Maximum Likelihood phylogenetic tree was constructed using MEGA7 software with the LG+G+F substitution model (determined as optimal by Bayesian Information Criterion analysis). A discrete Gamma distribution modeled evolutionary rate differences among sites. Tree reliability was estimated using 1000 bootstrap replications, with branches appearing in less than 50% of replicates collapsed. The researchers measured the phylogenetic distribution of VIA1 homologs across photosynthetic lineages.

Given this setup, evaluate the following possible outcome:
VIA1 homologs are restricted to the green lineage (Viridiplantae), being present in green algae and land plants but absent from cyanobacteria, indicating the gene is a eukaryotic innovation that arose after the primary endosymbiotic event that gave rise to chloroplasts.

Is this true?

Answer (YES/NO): NO